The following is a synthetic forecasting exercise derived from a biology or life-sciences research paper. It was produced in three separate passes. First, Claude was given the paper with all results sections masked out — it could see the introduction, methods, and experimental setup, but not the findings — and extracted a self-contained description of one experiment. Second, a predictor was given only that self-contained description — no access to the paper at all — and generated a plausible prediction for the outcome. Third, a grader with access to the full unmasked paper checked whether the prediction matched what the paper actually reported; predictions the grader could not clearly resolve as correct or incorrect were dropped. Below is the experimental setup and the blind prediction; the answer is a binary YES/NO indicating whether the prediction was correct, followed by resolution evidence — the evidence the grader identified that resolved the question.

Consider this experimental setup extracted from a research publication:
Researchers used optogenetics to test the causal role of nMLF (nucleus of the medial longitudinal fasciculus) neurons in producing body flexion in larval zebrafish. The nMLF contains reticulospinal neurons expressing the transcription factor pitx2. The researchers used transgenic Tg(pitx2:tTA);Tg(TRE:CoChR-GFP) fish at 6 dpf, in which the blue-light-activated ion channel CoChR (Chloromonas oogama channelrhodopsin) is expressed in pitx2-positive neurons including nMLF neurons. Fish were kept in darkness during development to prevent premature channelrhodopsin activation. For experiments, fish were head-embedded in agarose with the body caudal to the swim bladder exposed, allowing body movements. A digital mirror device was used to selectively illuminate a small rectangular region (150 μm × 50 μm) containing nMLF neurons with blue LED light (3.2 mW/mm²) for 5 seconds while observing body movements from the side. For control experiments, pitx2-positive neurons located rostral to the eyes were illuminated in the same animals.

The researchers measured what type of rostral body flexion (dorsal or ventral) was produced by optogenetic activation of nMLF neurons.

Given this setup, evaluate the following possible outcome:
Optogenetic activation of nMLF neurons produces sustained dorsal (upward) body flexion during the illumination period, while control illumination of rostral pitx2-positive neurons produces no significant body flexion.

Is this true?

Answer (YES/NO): NO